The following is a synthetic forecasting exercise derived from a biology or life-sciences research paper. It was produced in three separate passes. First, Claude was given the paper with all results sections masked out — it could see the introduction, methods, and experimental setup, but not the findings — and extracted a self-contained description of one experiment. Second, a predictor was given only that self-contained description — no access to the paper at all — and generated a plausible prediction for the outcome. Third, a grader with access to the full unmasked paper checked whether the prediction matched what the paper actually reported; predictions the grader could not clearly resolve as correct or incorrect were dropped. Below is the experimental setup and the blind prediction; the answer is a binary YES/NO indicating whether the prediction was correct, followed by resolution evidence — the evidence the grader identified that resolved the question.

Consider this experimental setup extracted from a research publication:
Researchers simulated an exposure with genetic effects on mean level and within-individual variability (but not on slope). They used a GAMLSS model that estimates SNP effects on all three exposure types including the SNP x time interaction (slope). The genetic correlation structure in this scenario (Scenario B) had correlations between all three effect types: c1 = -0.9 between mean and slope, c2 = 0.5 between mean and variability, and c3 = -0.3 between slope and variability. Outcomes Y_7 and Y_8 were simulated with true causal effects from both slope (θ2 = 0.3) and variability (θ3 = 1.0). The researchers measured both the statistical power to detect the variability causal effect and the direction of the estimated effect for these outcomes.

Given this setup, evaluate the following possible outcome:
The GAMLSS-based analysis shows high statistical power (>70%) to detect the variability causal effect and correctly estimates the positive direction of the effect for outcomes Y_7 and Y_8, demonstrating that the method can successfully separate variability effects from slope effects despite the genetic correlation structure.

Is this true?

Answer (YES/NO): NO